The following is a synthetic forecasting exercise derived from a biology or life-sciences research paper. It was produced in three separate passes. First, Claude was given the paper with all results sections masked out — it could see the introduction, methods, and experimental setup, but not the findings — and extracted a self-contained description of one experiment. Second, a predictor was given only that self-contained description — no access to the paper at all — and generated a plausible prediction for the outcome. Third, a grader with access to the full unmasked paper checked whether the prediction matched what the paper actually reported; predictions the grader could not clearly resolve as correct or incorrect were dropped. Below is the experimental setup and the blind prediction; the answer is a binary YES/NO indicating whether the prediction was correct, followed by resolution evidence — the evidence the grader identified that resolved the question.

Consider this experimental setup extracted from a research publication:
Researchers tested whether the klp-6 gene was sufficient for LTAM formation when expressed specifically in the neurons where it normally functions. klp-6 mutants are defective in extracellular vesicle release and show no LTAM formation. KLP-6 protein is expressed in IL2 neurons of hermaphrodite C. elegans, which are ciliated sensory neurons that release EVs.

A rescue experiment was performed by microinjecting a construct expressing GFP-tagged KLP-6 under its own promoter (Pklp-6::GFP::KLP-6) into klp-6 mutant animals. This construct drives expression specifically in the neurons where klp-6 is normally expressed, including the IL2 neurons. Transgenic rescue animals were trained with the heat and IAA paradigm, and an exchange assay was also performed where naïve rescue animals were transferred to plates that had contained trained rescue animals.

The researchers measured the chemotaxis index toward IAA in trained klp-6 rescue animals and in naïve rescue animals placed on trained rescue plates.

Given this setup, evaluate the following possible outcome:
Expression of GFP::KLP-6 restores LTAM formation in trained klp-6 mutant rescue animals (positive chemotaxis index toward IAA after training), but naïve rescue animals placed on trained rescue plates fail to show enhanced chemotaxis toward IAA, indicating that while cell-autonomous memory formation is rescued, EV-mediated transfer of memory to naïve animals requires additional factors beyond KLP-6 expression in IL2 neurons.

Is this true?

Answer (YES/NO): NO